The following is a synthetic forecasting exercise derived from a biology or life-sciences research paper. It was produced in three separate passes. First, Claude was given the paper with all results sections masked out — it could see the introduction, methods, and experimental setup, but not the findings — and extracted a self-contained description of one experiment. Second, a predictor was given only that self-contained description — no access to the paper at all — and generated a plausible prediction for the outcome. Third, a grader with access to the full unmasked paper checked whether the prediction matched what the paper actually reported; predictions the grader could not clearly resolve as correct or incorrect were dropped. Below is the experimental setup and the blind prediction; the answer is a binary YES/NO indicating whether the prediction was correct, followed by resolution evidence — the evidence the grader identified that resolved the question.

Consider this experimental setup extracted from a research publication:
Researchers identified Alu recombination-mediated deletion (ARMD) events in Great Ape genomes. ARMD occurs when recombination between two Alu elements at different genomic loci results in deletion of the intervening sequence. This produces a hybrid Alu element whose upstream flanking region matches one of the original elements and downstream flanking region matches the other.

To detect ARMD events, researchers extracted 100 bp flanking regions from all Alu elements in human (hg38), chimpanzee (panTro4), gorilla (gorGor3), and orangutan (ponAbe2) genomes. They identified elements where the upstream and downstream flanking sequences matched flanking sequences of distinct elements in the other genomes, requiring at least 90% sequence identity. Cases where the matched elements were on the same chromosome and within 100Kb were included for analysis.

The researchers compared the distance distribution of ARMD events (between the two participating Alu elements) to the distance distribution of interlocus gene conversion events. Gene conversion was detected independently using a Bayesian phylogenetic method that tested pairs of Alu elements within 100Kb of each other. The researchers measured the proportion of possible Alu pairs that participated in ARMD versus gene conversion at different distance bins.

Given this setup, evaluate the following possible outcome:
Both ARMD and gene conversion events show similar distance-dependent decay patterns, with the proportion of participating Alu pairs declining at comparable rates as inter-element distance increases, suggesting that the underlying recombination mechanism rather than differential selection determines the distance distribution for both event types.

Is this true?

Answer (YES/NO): YES